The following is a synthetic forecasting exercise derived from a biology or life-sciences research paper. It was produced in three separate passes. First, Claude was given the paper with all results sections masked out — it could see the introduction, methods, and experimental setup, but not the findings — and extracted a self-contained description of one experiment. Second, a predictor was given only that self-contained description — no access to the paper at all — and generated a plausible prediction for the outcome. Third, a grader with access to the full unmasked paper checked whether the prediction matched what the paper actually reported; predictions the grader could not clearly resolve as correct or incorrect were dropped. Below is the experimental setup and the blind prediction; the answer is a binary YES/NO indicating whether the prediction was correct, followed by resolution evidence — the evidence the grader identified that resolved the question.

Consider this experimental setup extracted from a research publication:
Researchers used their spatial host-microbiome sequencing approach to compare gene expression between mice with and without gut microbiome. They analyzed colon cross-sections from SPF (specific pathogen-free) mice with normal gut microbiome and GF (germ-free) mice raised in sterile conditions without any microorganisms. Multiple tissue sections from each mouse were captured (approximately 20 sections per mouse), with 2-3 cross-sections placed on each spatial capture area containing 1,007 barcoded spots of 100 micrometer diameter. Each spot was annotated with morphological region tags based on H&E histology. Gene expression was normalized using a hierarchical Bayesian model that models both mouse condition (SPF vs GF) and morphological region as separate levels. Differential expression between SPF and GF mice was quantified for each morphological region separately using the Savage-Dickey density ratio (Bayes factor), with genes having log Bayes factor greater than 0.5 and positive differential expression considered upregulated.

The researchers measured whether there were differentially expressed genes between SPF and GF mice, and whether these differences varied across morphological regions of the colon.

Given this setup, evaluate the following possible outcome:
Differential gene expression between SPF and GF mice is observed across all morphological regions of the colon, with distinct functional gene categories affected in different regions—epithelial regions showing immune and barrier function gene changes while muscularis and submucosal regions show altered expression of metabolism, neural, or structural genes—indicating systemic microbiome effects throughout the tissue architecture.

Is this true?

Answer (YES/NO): NO